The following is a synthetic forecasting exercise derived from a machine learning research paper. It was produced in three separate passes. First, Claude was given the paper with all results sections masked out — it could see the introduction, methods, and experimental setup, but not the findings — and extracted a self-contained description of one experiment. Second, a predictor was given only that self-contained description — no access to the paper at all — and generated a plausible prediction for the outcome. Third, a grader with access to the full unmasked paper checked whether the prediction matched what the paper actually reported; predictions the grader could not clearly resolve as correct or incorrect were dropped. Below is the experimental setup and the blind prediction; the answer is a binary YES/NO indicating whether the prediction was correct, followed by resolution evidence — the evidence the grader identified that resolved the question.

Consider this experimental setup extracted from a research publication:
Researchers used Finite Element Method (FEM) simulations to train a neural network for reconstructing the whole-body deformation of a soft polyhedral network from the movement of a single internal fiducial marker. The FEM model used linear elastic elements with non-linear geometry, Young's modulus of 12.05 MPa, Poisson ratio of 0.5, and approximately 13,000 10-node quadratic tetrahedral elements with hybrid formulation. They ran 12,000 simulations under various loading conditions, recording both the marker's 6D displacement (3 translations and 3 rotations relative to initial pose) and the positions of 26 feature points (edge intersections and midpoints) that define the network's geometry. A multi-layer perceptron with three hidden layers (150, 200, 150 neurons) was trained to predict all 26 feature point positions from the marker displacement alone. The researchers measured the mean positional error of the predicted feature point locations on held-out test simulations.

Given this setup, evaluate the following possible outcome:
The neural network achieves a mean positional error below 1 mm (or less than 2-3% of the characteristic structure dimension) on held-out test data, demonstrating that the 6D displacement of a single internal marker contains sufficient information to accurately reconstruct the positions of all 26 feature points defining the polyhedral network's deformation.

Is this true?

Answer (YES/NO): NO